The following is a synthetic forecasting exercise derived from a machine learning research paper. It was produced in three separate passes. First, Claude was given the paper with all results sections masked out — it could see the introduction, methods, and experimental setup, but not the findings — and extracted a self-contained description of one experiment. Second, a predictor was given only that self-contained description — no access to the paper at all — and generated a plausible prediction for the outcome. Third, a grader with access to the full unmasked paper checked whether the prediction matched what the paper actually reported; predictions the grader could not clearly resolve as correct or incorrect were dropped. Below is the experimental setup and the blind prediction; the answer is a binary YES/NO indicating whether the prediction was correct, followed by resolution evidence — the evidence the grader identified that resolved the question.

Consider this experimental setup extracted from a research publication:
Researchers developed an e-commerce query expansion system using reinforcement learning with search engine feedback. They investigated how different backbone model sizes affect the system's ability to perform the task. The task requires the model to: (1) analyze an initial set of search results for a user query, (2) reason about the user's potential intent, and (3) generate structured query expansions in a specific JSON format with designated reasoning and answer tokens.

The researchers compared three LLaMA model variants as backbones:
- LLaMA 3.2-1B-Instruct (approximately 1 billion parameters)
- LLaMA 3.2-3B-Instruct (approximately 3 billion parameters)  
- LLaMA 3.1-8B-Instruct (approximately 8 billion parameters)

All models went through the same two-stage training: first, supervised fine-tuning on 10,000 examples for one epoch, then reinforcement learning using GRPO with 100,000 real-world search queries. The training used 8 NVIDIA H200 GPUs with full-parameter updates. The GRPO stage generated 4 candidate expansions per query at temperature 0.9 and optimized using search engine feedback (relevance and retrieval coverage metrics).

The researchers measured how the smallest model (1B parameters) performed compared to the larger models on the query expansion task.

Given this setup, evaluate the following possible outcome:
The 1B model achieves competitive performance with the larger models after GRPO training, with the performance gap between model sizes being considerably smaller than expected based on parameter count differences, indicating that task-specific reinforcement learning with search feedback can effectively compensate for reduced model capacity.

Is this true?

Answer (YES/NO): NO